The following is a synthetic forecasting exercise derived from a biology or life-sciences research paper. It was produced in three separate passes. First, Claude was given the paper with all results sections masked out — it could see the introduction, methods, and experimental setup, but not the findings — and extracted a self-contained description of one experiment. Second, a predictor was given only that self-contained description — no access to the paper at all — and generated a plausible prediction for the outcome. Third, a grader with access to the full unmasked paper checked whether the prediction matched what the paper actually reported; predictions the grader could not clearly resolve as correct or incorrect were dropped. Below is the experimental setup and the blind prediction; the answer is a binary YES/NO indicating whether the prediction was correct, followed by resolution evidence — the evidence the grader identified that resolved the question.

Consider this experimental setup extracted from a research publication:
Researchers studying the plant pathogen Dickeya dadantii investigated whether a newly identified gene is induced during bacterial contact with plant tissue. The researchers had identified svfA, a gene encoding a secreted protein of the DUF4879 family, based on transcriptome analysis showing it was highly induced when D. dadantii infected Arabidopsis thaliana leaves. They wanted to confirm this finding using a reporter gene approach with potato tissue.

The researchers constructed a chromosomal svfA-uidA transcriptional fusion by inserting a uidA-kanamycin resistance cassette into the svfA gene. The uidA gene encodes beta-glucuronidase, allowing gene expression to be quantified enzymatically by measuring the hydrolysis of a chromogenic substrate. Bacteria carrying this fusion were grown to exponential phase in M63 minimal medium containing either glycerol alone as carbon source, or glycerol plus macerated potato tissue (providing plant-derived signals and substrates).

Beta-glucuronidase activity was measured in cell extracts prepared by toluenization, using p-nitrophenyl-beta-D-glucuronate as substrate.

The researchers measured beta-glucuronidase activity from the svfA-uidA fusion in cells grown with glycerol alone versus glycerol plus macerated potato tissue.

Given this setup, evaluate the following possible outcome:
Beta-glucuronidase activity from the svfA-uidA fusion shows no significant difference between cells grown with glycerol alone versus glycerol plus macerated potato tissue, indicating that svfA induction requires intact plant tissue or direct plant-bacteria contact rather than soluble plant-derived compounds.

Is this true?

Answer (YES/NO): NO